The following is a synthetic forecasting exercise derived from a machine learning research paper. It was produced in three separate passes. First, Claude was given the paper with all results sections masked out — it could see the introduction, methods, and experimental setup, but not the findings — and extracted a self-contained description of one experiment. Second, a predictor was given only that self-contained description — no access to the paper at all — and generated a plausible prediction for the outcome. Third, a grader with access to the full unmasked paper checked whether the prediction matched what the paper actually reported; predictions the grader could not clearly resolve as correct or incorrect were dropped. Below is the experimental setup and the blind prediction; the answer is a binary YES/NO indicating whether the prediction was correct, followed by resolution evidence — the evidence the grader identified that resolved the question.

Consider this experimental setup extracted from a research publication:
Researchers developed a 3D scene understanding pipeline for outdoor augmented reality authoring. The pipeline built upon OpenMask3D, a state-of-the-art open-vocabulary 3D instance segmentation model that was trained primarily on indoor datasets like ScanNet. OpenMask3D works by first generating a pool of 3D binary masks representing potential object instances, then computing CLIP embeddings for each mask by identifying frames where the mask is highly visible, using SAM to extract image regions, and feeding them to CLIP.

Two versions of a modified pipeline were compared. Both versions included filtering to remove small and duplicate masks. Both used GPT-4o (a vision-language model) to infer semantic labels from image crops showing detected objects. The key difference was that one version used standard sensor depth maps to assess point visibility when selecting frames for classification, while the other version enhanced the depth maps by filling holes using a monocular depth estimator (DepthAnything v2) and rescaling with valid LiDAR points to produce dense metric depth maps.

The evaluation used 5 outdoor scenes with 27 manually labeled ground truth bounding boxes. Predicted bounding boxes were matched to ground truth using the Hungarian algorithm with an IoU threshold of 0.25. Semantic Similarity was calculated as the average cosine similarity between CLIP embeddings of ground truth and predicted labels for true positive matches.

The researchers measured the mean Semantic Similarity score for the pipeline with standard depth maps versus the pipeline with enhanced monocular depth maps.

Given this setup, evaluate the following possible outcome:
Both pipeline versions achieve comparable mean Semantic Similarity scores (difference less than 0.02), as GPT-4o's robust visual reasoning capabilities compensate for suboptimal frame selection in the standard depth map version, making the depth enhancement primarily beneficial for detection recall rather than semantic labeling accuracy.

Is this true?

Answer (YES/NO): NO